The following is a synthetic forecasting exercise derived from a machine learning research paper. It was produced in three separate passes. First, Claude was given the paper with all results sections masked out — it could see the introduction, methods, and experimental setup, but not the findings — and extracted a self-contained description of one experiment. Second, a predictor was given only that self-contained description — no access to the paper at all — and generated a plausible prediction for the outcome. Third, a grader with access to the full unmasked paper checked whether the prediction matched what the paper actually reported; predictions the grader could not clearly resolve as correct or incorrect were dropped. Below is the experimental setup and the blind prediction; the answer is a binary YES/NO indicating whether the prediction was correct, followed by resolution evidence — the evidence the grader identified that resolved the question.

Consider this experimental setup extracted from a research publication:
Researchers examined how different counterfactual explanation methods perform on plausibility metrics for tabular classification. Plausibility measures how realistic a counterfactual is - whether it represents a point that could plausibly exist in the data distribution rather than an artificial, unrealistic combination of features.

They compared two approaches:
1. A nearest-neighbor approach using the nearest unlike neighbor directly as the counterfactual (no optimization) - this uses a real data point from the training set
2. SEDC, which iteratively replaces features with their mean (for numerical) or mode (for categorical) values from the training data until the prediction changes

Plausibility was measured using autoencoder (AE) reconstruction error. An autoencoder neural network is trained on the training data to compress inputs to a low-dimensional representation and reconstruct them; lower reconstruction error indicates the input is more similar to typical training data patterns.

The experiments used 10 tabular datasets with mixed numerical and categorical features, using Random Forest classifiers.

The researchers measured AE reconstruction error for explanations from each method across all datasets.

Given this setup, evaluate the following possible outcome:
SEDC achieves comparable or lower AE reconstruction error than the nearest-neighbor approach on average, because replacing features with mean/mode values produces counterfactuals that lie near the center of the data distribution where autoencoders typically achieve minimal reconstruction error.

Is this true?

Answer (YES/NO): YES